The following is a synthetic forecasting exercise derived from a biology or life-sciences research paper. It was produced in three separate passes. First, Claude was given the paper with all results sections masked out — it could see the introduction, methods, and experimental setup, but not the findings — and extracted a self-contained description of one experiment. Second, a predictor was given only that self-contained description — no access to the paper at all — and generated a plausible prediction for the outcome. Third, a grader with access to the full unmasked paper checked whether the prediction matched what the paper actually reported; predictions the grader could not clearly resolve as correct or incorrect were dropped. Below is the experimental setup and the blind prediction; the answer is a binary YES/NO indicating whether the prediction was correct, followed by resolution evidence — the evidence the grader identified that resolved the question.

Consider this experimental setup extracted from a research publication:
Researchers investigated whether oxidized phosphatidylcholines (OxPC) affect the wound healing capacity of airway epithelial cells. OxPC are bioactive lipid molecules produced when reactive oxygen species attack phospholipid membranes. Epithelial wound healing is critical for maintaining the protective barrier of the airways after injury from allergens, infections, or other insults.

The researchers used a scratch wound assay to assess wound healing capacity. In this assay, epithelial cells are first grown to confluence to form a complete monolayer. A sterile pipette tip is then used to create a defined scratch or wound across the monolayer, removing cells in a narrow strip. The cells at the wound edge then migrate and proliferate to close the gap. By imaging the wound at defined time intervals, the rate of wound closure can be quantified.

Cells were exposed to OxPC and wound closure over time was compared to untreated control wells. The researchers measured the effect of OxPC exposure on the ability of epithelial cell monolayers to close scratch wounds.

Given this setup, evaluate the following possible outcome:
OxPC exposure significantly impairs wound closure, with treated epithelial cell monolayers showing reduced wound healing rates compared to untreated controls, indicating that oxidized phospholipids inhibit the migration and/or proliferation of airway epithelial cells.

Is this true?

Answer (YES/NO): YES